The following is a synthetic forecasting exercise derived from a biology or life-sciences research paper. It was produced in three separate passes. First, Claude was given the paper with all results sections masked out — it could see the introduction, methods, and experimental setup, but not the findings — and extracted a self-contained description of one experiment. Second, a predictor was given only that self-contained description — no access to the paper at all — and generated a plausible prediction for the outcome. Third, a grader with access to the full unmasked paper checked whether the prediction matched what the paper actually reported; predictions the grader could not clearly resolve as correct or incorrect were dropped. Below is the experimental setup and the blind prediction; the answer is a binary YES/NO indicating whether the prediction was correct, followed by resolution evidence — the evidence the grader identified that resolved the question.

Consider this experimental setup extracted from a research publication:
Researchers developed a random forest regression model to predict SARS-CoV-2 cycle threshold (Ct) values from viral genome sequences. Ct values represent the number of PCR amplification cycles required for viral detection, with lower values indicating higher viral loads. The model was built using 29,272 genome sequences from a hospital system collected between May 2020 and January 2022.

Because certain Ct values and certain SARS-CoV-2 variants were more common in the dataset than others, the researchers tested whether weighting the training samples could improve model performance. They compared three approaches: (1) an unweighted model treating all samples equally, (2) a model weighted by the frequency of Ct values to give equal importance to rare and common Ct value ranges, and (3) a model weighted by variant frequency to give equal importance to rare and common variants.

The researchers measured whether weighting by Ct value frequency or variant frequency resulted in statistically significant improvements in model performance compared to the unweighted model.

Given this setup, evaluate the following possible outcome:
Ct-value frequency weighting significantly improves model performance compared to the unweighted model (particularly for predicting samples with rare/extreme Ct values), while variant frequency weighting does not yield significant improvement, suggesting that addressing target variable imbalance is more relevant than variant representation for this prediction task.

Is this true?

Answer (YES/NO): NO